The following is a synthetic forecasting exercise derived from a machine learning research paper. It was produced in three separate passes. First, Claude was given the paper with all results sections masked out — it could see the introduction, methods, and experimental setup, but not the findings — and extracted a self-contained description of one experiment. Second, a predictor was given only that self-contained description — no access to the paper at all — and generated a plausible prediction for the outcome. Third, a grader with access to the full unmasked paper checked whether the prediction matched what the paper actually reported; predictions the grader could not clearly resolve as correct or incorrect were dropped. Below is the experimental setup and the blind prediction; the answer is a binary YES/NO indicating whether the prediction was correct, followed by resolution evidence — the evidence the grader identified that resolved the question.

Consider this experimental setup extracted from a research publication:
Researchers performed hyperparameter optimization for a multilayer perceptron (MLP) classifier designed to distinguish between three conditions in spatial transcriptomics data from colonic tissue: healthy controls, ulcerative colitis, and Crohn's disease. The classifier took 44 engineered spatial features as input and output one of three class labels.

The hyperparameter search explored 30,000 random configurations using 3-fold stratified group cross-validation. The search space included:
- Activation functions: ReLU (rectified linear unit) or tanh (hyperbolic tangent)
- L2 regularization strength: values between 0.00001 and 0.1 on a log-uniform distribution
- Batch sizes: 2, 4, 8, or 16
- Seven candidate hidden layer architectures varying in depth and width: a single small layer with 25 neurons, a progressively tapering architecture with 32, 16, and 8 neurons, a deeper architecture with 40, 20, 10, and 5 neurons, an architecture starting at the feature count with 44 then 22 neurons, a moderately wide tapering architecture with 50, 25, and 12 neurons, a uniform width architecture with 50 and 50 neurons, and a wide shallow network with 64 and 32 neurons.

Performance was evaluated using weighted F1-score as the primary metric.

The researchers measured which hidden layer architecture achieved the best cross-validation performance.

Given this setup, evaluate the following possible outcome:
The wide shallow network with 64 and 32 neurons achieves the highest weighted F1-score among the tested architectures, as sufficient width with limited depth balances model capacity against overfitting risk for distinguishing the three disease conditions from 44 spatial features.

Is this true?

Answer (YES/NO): NO